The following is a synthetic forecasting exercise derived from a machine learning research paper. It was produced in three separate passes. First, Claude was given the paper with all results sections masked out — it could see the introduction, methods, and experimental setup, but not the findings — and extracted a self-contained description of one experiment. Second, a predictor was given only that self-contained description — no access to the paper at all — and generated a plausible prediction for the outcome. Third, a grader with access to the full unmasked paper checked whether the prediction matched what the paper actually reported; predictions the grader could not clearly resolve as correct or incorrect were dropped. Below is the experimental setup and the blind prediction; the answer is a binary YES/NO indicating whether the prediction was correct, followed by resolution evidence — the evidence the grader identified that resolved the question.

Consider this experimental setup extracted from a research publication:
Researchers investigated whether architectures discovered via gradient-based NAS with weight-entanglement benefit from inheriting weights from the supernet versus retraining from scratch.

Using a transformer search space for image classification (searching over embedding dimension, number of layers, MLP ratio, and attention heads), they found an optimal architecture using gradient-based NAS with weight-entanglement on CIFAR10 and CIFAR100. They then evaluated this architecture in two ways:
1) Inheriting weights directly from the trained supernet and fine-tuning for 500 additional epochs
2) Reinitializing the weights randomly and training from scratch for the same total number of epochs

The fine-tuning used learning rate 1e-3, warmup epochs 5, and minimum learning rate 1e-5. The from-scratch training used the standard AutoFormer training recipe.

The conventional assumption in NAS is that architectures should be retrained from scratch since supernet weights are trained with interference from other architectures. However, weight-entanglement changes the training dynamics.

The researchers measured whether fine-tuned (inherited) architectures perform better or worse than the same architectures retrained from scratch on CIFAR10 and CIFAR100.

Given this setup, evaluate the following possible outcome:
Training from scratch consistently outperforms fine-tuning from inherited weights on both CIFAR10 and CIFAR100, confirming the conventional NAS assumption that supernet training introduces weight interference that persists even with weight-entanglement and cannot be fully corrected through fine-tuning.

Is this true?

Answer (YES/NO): NO